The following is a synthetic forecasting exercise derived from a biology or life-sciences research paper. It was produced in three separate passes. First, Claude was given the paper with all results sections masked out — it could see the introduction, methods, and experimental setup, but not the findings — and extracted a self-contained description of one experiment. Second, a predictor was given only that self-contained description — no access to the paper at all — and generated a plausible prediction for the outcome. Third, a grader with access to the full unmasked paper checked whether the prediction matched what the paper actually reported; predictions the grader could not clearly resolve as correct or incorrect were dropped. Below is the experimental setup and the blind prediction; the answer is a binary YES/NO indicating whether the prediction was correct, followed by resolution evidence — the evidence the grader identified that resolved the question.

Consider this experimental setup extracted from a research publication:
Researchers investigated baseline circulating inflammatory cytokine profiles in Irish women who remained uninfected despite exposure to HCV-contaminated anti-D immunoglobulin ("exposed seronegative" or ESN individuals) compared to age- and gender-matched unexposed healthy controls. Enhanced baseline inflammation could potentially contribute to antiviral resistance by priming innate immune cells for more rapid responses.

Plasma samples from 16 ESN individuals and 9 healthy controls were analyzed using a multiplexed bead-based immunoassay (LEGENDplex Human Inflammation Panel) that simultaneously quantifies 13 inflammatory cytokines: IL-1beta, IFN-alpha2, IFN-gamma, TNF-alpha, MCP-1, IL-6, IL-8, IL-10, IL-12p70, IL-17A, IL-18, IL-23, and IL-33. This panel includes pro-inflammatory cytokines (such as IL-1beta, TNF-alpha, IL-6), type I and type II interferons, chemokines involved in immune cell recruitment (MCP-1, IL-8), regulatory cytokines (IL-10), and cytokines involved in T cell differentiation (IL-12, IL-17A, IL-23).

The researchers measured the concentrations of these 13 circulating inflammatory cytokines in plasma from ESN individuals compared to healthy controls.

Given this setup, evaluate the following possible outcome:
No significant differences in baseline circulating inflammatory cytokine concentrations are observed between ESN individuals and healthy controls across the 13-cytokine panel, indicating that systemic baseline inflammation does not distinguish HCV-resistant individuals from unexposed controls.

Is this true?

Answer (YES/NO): NO